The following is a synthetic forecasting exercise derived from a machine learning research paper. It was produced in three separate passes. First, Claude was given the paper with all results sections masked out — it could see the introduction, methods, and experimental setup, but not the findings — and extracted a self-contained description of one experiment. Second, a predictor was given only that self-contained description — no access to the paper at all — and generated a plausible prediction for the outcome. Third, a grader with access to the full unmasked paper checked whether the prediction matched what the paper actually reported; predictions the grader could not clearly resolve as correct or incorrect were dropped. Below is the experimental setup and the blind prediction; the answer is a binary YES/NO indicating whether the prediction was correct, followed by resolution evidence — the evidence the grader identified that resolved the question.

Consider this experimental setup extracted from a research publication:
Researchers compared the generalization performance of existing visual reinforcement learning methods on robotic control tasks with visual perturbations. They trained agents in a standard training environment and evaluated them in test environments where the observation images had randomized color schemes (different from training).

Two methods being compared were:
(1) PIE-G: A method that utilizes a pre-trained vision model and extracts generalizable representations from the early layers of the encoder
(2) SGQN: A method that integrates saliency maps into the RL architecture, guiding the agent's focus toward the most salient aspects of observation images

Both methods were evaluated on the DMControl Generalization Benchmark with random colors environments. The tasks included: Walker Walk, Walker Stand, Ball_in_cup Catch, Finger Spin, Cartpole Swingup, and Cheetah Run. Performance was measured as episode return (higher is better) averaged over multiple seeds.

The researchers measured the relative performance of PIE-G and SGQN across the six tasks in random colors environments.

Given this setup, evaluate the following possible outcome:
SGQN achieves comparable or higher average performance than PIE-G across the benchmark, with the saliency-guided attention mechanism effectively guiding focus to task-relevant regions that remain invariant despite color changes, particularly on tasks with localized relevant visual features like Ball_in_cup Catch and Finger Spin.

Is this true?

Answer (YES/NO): NO